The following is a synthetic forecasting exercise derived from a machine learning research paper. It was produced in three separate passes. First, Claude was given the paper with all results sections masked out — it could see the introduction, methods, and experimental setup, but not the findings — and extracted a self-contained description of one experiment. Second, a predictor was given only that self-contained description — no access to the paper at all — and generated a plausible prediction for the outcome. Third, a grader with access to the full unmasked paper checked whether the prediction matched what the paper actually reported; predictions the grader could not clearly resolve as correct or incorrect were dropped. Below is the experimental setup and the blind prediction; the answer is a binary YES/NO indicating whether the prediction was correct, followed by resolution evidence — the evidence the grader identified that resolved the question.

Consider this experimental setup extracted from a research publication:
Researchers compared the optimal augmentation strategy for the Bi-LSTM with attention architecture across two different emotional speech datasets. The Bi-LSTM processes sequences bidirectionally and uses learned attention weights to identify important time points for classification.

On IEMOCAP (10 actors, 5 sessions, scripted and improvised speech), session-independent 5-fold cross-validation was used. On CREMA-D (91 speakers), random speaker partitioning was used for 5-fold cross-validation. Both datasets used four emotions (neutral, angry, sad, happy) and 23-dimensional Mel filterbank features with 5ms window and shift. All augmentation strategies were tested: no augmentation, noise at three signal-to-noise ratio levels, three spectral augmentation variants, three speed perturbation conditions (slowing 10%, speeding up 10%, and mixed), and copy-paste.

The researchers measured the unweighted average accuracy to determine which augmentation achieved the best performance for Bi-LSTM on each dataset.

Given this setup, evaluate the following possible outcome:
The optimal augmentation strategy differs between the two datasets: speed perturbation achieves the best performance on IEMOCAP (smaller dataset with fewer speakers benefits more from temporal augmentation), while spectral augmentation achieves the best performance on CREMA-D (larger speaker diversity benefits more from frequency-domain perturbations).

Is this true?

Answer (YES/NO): NO